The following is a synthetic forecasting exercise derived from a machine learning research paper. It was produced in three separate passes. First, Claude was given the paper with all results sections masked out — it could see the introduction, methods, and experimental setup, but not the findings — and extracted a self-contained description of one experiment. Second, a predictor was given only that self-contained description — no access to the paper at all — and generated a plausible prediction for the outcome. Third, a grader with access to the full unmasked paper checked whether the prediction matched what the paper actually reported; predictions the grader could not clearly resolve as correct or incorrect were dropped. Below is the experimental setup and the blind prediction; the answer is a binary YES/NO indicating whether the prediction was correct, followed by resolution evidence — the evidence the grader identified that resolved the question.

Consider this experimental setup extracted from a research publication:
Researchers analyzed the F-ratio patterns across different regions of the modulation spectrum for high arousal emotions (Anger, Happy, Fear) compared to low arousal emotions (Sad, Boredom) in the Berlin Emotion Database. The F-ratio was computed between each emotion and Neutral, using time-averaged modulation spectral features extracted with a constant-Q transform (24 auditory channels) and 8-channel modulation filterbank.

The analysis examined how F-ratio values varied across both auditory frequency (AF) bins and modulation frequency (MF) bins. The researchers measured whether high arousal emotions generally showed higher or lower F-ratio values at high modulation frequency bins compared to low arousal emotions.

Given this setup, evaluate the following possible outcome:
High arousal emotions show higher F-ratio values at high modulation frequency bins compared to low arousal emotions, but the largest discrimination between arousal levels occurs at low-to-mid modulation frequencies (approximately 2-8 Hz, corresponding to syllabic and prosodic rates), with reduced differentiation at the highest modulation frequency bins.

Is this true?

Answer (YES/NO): NO